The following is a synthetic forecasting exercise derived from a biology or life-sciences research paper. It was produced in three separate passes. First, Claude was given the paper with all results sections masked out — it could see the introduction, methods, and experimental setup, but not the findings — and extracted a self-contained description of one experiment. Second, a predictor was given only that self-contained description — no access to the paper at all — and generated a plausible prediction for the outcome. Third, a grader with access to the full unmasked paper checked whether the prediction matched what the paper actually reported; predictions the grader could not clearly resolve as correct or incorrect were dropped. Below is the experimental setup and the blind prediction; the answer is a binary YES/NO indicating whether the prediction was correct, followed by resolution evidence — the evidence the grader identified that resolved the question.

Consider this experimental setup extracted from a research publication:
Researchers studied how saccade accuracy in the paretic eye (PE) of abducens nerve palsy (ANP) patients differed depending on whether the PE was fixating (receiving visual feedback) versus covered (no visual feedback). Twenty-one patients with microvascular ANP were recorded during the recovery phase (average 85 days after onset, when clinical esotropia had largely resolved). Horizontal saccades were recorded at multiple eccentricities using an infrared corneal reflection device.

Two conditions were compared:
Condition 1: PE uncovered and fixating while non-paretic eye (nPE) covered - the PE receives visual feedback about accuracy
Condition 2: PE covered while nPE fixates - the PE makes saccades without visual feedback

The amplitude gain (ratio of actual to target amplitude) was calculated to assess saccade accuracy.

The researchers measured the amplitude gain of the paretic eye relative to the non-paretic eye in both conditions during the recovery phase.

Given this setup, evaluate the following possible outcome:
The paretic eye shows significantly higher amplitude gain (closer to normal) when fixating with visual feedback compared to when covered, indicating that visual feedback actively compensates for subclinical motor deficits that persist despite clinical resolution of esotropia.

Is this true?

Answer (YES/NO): YES